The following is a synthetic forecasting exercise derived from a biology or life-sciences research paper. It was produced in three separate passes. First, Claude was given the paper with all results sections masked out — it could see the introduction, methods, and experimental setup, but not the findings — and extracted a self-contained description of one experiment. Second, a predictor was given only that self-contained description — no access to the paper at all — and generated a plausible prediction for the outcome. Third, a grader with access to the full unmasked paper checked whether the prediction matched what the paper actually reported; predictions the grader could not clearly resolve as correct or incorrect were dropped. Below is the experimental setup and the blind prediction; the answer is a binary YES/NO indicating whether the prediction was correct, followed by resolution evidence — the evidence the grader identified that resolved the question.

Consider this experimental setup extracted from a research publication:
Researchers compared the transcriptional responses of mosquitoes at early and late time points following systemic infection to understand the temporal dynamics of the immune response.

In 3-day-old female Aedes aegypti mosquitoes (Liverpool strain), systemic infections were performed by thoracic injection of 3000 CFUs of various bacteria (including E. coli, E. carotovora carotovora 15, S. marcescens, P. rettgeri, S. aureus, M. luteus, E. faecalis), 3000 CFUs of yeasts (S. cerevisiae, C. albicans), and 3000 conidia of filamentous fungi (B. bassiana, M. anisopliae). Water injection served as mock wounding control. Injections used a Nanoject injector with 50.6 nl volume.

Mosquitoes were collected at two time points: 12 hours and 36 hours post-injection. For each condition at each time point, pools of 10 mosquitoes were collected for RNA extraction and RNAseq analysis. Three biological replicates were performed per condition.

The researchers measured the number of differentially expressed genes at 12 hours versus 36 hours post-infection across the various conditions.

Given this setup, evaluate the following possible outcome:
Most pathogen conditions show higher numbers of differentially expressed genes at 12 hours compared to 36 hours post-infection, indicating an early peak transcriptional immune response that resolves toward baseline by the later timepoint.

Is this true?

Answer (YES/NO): YES